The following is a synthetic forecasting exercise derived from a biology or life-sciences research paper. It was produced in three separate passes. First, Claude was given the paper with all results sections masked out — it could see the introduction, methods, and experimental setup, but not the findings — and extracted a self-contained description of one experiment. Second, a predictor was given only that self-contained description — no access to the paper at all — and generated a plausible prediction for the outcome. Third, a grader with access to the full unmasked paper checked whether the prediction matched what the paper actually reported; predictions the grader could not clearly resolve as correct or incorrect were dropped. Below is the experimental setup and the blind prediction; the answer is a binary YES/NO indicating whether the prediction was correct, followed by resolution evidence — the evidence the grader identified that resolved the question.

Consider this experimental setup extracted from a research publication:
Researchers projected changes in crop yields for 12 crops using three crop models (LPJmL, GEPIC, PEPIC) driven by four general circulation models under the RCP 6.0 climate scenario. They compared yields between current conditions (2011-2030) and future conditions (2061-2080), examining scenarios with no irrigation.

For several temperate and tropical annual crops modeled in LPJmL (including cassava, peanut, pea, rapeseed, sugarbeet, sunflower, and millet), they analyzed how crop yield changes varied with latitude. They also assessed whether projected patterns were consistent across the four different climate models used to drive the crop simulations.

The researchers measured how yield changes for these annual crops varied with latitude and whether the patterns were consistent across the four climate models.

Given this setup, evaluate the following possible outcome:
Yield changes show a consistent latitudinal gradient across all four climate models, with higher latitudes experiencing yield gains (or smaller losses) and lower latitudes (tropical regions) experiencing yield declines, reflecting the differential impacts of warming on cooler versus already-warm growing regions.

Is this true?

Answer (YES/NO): NO